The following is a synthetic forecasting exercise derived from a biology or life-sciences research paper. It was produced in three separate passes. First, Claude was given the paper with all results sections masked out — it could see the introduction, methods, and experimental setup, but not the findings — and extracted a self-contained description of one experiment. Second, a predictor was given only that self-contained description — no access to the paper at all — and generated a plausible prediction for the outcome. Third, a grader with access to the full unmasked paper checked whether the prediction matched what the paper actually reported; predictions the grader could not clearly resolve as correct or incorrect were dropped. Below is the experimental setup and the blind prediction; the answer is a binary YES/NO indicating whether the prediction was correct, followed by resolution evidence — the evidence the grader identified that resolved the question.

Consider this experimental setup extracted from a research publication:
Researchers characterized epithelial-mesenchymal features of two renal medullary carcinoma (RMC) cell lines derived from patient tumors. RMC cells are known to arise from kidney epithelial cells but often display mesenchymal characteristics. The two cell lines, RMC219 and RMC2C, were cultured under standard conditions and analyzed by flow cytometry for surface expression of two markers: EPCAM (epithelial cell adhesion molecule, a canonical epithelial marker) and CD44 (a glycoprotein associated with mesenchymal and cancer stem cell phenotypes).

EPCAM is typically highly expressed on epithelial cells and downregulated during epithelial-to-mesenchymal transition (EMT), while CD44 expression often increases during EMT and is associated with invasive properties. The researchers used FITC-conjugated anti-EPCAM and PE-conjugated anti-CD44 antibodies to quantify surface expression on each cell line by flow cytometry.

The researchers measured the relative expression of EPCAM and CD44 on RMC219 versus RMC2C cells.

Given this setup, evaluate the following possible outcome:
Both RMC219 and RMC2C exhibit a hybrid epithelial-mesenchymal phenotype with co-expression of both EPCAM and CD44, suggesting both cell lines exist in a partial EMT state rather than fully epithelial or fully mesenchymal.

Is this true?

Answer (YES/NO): NO